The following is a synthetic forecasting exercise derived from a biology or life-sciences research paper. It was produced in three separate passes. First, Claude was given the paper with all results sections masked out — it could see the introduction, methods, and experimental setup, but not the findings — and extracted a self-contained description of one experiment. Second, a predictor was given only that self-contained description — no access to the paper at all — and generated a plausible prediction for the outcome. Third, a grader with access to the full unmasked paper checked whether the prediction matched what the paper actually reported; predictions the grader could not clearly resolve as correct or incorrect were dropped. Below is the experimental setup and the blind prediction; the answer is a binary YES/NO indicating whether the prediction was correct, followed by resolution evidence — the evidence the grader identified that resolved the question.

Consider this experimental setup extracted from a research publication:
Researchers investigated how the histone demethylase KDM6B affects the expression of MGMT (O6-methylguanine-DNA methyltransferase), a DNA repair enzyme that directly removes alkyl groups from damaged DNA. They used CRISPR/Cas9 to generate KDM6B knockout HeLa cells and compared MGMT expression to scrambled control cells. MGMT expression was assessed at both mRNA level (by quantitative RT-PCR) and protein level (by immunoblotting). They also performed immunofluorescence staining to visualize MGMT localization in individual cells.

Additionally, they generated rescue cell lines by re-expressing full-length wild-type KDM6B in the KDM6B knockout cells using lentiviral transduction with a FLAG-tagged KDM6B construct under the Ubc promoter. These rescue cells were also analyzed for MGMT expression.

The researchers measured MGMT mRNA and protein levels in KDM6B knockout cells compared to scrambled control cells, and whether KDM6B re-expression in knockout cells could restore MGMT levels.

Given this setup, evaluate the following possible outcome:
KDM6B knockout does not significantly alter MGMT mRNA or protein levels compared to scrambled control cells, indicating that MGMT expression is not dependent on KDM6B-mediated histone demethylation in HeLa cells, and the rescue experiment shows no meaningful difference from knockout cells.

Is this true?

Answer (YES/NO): NO